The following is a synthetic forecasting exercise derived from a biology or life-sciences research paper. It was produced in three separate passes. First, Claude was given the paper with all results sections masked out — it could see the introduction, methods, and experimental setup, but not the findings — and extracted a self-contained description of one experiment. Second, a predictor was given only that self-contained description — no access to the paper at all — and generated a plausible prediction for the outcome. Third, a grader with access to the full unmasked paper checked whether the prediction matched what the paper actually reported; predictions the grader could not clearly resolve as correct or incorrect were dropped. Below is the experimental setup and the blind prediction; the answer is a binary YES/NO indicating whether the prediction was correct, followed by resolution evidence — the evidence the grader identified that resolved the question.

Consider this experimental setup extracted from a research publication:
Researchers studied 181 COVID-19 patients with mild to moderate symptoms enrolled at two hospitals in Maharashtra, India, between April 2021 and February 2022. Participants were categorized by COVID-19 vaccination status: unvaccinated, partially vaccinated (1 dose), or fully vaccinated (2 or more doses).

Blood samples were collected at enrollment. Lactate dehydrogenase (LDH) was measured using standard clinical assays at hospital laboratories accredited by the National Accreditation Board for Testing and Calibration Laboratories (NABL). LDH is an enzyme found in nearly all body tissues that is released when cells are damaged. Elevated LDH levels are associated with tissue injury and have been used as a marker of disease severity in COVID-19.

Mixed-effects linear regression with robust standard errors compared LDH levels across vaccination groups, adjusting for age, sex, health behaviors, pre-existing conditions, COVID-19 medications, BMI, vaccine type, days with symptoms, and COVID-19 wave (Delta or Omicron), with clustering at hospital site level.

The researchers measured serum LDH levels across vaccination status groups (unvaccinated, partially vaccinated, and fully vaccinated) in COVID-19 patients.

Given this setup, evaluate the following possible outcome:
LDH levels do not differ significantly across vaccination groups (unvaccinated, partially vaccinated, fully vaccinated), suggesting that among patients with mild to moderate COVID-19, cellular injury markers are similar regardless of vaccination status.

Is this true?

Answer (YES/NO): NO